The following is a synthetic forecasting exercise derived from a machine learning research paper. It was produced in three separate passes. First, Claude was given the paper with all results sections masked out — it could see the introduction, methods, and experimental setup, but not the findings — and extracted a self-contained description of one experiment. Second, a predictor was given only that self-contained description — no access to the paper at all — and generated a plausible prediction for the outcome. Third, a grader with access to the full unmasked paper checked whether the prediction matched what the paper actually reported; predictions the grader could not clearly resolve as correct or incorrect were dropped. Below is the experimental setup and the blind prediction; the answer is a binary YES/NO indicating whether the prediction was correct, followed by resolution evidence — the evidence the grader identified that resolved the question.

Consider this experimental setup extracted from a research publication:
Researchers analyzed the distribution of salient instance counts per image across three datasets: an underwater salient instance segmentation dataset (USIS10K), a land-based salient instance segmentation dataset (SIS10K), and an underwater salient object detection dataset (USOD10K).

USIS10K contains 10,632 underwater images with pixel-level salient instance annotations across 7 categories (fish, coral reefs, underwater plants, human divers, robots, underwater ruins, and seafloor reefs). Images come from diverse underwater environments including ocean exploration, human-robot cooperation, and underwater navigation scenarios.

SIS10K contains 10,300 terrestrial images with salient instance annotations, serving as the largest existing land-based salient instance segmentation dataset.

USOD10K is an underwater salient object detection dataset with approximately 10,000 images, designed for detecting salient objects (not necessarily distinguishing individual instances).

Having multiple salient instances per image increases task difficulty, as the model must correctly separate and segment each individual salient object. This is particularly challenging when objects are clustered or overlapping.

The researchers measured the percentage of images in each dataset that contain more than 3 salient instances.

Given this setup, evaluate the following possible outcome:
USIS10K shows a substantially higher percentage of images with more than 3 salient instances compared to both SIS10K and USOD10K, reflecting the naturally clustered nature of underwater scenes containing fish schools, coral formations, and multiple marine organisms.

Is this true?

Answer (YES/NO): YES